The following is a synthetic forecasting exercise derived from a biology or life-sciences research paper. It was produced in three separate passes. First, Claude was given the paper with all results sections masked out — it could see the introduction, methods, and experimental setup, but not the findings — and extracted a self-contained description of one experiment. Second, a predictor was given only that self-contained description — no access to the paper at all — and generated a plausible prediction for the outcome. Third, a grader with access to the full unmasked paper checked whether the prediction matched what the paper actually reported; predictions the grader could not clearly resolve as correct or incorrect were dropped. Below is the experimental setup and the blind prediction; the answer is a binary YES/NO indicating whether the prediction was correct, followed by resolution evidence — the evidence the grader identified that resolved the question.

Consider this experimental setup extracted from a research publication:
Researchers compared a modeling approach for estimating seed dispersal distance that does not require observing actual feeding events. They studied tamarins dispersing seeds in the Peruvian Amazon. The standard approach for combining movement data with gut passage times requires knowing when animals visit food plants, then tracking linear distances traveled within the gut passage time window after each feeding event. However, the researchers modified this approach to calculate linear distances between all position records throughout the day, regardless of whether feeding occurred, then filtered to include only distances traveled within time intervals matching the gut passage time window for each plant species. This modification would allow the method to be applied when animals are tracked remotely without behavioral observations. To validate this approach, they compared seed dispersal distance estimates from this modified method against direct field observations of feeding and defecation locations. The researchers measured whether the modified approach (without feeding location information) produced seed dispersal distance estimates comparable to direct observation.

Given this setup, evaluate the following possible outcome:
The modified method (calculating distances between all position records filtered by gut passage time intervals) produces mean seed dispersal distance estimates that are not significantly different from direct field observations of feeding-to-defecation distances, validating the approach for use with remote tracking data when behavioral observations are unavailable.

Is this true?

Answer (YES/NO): YES